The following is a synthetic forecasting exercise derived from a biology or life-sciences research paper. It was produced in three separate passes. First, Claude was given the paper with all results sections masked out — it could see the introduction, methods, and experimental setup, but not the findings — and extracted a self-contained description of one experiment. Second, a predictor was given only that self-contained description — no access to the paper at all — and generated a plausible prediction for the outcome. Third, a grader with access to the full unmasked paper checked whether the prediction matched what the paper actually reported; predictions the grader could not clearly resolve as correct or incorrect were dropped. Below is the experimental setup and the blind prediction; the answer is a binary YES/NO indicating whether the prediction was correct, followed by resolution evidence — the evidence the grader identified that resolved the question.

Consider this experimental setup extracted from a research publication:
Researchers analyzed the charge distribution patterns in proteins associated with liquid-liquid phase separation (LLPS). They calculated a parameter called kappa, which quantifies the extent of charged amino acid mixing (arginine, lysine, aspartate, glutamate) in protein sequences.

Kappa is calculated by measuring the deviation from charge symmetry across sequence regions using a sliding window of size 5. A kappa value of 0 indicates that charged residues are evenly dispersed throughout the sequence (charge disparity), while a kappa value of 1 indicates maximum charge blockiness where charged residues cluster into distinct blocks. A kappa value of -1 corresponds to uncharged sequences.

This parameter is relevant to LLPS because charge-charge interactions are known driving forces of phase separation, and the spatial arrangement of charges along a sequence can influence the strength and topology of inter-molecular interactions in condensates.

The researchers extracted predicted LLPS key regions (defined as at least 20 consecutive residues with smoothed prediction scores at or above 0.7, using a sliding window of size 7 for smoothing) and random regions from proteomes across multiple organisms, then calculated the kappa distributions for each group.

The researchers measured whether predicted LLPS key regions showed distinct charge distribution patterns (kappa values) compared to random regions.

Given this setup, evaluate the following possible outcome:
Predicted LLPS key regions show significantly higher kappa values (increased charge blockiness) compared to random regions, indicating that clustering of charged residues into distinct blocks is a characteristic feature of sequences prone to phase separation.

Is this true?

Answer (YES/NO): YES